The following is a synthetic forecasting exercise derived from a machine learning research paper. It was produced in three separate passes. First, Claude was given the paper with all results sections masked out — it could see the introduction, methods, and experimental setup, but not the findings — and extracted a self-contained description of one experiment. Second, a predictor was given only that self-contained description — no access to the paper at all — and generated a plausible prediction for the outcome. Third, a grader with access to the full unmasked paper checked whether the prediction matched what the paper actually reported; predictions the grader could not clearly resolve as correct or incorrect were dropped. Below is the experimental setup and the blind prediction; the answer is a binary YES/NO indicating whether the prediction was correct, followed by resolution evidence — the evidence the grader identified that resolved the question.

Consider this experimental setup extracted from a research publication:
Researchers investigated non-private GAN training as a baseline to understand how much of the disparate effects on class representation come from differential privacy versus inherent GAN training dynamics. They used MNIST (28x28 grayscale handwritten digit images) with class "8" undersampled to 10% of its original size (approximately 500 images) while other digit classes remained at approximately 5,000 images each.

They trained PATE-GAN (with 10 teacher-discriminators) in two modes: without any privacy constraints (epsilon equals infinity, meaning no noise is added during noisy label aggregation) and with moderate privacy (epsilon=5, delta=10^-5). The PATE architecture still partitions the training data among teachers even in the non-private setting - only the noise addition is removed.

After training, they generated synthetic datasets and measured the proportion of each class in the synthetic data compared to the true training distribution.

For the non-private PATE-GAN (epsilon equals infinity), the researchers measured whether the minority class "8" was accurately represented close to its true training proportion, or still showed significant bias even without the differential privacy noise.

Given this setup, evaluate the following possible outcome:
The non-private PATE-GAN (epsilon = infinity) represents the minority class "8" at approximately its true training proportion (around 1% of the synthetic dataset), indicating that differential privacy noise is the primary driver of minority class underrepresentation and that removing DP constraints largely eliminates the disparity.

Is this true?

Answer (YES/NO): NO